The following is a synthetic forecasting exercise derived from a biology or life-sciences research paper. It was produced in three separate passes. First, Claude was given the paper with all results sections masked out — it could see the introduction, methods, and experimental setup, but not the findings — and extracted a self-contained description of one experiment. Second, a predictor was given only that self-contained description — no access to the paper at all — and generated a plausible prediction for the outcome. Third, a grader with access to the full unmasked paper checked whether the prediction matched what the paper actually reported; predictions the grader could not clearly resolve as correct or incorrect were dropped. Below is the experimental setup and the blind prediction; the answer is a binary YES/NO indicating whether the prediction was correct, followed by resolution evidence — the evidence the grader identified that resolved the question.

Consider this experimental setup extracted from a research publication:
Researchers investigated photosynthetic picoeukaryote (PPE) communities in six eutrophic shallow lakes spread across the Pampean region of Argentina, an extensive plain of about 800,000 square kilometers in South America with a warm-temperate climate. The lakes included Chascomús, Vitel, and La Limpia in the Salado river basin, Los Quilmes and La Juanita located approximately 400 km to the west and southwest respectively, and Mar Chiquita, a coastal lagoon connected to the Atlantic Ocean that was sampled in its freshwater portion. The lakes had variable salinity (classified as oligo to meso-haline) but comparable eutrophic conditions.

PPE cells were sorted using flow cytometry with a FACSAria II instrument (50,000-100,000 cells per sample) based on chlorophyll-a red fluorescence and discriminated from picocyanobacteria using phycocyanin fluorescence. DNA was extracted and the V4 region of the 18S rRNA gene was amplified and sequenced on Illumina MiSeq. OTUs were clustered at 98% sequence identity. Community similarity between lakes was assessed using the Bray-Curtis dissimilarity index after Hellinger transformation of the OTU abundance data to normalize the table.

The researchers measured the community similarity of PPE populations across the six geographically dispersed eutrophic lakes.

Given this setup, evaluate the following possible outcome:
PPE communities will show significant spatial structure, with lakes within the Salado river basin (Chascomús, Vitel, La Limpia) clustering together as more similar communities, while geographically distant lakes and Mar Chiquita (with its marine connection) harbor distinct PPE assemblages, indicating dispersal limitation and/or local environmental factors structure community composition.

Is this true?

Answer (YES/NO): NO